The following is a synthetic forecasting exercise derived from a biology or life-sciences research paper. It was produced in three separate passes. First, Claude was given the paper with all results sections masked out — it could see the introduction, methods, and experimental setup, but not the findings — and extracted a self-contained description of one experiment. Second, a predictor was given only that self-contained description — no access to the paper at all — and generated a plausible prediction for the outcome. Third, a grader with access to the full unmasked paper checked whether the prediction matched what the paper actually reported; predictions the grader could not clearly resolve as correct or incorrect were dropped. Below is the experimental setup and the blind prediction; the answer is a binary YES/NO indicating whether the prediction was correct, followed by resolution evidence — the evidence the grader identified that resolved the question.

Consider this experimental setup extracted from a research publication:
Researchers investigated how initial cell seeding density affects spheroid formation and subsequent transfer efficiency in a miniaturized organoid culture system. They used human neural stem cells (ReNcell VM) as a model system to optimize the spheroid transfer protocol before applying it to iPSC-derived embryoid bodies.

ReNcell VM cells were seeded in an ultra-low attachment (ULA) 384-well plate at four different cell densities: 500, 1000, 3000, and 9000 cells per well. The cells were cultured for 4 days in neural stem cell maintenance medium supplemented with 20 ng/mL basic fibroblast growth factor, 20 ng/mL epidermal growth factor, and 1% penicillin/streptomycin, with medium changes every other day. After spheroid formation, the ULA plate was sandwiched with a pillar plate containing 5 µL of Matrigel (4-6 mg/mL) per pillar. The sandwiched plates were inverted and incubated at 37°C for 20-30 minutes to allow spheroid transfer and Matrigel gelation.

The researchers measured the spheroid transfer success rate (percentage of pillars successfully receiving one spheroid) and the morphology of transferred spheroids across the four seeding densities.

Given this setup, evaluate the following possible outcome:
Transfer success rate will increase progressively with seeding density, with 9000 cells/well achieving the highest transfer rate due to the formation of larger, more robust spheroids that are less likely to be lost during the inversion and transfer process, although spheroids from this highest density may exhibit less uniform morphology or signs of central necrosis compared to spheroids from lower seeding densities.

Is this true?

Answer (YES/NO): NO